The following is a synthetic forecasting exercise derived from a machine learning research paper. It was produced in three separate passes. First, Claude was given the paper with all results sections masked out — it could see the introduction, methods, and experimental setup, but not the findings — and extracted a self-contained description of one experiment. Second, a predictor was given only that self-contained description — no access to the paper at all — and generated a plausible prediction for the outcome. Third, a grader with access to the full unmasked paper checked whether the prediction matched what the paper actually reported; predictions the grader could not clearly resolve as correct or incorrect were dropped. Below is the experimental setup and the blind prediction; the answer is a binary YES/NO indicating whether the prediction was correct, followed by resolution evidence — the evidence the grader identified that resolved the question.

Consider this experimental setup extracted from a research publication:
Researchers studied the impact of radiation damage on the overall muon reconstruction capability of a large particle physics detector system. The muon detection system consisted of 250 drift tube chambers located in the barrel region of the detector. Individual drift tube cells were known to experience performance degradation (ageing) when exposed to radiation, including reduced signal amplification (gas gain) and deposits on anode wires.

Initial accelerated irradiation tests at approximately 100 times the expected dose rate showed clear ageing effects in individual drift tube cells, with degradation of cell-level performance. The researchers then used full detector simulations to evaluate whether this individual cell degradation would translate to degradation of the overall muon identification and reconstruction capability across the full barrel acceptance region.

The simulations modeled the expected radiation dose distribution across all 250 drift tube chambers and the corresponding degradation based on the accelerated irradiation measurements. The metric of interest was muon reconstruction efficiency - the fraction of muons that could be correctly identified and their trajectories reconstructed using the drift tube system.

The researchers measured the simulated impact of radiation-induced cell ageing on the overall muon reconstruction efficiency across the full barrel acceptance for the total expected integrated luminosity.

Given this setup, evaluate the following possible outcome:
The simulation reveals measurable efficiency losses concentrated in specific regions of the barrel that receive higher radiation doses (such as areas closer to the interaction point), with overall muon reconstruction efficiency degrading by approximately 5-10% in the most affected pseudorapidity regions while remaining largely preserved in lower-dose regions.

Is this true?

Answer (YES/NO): NO